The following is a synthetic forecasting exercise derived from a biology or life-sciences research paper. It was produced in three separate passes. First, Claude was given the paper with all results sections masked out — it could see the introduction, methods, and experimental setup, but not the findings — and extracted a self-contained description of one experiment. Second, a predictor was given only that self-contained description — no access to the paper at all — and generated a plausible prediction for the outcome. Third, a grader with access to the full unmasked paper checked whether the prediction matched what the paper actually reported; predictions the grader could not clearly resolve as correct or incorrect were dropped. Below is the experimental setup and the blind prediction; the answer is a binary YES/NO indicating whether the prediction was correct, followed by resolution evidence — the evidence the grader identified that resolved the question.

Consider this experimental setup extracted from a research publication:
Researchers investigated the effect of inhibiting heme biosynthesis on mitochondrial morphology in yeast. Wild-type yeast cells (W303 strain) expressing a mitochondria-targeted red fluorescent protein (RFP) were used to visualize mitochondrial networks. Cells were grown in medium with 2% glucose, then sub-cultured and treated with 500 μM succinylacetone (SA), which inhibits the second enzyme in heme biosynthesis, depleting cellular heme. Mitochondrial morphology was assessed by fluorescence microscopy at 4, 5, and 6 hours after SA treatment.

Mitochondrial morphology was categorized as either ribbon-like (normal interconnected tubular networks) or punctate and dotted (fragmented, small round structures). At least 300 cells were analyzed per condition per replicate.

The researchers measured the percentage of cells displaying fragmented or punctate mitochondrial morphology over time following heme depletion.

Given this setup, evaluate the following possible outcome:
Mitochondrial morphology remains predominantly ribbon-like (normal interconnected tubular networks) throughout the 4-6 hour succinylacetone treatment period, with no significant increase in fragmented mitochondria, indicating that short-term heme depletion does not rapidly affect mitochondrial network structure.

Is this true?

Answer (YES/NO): NO